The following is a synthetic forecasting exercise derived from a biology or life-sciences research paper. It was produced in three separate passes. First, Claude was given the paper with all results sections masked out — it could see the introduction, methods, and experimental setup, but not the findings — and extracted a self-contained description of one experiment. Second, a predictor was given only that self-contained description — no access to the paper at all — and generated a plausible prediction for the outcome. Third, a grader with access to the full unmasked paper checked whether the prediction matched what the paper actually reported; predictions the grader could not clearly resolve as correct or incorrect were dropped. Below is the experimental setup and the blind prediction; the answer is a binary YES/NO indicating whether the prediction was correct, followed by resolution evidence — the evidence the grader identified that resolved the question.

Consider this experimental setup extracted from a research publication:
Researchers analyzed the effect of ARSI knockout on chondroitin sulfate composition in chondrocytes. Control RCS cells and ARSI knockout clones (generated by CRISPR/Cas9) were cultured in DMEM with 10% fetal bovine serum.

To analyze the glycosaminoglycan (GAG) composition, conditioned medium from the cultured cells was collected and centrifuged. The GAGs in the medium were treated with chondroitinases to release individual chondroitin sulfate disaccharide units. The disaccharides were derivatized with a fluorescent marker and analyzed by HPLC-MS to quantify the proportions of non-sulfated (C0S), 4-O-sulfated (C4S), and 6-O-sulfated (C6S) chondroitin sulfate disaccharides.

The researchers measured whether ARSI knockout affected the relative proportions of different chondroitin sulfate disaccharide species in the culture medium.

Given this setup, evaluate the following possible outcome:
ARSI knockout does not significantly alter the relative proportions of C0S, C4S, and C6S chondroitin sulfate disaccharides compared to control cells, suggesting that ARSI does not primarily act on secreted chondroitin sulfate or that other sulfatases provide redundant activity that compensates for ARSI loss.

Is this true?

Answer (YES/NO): NO